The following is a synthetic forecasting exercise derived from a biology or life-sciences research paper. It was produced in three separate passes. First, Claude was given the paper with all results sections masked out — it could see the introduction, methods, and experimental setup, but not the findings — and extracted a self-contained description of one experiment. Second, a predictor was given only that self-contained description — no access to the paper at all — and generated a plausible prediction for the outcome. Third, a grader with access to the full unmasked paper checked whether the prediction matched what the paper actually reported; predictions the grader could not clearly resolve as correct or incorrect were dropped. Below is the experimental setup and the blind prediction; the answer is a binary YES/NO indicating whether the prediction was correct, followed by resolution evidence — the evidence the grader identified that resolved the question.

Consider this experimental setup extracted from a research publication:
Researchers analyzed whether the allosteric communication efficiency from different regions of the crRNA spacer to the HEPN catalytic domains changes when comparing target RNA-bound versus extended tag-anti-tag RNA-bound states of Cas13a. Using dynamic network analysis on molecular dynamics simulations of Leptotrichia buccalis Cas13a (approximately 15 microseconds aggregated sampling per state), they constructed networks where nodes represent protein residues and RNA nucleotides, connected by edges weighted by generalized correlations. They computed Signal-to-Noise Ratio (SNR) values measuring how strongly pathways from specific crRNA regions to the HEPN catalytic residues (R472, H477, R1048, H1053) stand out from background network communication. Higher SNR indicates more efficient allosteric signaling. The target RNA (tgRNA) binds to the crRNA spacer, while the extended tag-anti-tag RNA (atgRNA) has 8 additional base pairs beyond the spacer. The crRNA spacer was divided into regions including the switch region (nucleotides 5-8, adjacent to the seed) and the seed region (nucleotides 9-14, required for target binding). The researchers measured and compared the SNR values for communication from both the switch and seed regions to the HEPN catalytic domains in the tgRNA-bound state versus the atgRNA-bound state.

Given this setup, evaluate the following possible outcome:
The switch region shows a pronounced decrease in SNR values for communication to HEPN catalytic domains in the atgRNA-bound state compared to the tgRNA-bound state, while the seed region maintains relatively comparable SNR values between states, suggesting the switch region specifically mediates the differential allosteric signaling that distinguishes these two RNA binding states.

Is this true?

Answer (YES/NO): NO